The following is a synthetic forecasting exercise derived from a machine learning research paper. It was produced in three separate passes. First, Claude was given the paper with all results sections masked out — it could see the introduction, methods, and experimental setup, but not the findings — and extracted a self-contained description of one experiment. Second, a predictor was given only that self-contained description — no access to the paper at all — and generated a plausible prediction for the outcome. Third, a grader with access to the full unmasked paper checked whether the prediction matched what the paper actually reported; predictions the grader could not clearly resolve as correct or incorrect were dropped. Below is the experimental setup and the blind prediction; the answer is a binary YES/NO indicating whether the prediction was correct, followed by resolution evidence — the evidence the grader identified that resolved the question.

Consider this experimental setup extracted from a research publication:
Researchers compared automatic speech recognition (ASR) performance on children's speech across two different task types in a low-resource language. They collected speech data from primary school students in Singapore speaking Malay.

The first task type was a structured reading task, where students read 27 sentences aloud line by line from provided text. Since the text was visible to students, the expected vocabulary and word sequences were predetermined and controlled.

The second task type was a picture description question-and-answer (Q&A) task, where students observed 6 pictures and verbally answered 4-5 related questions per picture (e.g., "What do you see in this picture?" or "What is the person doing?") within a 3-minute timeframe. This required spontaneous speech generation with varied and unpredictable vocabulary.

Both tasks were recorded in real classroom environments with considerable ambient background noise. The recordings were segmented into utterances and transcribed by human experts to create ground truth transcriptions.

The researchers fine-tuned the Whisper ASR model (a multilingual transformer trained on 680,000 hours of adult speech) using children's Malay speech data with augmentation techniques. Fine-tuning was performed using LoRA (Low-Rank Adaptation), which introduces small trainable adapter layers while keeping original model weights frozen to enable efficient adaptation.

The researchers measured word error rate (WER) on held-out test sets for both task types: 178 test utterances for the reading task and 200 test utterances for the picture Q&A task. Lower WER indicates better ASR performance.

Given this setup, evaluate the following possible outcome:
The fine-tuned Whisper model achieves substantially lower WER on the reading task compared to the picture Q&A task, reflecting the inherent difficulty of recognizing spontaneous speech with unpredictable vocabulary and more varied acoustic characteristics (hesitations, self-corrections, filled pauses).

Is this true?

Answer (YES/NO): YES